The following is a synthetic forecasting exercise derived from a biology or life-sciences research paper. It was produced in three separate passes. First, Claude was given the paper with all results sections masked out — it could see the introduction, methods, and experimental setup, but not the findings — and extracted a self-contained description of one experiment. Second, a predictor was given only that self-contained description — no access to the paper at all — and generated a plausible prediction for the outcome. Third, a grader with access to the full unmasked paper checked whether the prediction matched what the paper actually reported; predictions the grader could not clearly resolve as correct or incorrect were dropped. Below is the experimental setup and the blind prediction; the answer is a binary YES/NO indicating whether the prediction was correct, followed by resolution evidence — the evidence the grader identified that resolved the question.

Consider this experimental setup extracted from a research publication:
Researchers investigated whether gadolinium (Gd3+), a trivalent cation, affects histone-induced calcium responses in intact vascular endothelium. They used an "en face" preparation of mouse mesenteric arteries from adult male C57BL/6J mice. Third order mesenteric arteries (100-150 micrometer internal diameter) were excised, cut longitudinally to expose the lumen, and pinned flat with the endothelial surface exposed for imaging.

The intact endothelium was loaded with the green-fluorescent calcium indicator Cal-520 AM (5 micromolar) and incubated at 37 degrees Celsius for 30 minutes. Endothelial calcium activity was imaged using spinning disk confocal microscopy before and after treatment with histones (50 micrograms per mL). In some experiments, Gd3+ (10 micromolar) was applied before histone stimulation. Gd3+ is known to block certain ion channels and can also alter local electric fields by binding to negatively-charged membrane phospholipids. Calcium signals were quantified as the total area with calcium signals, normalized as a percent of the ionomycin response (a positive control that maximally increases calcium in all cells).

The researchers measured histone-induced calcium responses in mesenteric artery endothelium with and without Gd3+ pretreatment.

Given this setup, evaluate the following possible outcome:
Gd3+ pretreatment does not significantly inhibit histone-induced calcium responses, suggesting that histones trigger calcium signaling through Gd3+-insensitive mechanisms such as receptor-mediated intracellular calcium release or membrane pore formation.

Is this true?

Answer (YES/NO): NO